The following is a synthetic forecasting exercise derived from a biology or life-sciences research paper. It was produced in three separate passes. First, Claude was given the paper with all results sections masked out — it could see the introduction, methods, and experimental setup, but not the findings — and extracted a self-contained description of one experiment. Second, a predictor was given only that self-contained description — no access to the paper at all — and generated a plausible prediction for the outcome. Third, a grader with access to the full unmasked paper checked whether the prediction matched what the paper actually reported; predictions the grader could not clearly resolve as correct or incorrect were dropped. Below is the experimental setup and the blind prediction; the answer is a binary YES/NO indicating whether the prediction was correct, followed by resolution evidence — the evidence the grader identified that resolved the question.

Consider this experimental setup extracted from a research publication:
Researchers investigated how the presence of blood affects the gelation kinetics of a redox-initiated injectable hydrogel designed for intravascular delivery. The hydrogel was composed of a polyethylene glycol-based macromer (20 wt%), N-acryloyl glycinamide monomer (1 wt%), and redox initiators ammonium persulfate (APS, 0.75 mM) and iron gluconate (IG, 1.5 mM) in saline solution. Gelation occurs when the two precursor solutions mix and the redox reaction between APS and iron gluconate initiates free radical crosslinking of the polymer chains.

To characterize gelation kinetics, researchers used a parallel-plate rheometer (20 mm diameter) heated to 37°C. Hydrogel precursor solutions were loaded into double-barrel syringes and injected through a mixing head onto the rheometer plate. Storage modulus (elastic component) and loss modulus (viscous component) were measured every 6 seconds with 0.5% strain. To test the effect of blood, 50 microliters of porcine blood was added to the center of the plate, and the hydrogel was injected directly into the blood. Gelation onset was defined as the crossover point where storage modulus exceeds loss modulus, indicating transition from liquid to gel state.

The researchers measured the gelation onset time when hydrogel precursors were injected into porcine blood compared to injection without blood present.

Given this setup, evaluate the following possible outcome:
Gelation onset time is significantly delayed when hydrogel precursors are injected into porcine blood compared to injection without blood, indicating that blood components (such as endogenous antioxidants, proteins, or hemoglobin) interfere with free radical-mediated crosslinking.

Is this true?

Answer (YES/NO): YES